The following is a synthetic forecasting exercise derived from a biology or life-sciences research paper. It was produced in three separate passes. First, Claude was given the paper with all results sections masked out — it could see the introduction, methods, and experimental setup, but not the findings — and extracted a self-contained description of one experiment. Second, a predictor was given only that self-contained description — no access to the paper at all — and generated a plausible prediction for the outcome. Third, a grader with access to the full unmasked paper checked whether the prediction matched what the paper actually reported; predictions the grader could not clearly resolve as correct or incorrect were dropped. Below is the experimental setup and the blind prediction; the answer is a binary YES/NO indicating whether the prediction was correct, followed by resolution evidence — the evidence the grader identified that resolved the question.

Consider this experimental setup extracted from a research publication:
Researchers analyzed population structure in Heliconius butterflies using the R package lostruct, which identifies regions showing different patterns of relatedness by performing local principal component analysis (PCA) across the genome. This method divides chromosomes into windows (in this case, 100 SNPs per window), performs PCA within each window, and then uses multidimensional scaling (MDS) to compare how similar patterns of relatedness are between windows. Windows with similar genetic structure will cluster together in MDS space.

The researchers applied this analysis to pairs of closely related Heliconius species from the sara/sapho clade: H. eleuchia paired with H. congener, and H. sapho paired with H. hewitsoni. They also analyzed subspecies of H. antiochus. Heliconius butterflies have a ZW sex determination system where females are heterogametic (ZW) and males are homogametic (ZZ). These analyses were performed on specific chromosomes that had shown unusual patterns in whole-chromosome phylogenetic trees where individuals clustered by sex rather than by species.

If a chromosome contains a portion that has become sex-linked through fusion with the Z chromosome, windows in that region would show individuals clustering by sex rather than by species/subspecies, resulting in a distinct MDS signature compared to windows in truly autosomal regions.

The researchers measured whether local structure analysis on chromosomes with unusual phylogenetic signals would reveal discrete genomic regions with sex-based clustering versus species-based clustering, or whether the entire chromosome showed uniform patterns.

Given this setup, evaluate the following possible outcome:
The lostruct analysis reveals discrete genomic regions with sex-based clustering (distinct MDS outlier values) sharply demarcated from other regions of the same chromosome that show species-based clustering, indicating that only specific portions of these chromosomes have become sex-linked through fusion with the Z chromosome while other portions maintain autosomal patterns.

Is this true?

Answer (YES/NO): NO